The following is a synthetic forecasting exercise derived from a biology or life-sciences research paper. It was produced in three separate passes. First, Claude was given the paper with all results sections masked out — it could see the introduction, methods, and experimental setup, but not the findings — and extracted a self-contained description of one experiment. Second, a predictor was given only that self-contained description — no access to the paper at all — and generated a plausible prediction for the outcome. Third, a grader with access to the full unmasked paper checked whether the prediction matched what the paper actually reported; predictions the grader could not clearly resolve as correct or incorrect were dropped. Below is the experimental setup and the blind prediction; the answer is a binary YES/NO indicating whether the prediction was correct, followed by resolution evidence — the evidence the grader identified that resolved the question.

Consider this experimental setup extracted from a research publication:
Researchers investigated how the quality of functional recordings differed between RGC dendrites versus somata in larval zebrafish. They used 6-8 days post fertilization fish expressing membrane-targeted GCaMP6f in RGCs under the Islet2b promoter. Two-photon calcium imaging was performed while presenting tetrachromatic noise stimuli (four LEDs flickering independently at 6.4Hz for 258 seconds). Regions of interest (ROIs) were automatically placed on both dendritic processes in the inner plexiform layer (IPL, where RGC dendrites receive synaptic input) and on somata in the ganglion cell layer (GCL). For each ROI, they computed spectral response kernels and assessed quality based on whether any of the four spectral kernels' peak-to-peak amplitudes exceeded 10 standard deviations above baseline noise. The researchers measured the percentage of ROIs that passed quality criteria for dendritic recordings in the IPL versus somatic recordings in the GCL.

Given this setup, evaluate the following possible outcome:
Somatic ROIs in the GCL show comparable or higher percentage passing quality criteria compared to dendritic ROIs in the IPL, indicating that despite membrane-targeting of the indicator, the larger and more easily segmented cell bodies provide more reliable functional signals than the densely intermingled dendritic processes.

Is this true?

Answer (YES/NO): NO